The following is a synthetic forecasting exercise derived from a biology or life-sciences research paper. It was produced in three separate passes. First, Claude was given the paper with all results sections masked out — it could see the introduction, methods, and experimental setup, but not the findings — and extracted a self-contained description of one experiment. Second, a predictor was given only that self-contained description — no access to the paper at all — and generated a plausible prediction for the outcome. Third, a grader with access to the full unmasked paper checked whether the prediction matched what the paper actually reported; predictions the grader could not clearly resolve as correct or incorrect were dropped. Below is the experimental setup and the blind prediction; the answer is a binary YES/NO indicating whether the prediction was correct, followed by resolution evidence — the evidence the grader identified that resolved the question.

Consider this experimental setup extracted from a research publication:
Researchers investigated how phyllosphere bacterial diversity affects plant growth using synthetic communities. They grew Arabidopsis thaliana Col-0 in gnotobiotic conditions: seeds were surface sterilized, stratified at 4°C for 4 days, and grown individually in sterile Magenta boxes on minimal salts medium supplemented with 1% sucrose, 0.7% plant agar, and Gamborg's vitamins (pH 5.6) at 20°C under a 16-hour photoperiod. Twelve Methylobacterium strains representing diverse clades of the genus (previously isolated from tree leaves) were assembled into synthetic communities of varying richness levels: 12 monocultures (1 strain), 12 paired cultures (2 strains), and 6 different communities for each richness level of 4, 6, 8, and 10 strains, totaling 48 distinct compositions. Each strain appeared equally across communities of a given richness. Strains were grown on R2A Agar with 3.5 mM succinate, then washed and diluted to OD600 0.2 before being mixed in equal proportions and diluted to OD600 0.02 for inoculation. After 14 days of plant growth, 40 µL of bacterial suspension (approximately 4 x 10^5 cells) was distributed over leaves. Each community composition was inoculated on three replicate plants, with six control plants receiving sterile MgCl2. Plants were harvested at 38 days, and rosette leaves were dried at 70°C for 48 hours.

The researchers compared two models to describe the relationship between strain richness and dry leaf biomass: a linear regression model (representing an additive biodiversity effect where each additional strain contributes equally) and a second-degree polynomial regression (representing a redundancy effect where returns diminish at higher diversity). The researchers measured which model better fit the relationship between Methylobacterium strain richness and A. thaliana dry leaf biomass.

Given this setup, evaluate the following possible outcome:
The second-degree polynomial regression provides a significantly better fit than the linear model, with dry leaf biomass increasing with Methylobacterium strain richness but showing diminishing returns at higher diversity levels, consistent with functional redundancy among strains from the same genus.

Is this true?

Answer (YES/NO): NO